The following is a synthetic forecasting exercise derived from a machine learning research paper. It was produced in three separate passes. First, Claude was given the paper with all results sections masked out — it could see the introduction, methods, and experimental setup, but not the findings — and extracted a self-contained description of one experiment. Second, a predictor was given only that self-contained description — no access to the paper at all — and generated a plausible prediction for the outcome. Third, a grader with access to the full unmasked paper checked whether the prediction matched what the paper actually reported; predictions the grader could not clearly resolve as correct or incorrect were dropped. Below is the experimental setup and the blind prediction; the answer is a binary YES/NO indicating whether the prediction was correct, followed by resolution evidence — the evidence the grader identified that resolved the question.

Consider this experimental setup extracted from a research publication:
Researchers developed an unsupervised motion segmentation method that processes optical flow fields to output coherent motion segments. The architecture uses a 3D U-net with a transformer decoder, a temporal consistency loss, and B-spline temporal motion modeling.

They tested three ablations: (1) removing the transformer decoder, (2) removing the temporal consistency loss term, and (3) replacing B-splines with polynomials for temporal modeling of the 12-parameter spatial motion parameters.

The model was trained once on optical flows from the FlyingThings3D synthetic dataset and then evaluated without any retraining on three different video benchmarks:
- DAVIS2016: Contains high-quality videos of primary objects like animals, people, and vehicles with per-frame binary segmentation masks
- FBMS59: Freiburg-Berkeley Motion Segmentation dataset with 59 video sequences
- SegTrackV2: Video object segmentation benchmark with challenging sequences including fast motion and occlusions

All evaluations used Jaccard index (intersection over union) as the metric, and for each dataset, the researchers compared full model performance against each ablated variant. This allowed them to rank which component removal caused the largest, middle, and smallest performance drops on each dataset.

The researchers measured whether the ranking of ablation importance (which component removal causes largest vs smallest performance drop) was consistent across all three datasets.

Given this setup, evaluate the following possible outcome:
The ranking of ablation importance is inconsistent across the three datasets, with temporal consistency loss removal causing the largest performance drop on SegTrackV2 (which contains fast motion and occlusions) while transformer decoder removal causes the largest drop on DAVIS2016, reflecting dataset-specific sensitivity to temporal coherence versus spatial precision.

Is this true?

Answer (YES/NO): NO